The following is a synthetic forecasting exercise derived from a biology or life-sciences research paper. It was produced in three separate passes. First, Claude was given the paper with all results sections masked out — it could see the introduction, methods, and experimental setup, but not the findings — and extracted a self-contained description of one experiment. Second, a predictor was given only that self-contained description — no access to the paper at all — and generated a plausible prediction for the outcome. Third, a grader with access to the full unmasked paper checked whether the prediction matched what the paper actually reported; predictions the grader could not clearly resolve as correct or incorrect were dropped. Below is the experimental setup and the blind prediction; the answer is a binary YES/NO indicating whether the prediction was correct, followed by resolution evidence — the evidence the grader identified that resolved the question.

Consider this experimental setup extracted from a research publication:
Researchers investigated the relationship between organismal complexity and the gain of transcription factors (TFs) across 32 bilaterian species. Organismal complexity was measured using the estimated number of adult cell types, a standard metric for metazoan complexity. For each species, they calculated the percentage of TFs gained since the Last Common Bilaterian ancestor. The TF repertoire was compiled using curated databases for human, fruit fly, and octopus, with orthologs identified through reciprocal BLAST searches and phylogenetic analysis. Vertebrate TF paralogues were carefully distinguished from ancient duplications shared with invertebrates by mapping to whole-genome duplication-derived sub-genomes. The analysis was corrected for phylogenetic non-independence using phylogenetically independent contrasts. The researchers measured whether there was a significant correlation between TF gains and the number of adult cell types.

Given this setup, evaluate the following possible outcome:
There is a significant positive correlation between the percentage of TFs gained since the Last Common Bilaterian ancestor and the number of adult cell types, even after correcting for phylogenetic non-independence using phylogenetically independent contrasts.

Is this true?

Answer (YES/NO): NO